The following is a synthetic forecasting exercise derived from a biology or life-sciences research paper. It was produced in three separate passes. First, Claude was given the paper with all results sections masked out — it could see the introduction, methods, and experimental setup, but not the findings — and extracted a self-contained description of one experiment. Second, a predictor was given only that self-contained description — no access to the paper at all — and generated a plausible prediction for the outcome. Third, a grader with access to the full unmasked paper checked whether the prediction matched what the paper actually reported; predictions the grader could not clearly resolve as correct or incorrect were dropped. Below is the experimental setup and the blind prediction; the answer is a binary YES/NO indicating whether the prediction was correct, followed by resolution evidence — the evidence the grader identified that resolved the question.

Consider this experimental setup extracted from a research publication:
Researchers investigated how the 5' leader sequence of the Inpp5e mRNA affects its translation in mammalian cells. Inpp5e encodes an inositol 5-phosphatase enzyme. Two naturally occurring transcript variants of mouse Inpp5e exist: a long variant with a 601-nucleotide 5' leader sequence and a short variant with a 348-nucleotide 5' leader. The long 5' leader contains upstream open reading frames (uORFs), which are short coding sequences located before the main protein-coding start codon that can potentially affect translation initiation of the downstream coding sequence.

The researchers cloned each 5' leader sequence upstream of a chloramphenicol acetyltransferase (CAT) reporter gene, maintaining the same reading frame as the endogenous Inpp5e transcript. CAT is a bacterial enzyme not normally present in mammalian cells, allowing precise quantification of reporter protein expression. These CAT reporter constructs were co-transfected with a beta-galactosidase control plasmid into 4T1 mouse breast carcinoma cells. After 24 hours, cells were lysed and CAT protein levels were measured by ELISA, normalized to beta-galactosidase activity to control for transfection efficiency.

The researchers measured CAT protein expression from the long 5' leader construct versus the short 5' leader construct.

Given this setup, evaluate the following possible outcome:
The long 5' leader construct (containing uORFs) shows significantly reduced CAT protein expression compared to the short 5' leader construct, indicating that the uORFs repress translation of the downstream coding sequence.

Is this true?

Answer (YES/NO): YES